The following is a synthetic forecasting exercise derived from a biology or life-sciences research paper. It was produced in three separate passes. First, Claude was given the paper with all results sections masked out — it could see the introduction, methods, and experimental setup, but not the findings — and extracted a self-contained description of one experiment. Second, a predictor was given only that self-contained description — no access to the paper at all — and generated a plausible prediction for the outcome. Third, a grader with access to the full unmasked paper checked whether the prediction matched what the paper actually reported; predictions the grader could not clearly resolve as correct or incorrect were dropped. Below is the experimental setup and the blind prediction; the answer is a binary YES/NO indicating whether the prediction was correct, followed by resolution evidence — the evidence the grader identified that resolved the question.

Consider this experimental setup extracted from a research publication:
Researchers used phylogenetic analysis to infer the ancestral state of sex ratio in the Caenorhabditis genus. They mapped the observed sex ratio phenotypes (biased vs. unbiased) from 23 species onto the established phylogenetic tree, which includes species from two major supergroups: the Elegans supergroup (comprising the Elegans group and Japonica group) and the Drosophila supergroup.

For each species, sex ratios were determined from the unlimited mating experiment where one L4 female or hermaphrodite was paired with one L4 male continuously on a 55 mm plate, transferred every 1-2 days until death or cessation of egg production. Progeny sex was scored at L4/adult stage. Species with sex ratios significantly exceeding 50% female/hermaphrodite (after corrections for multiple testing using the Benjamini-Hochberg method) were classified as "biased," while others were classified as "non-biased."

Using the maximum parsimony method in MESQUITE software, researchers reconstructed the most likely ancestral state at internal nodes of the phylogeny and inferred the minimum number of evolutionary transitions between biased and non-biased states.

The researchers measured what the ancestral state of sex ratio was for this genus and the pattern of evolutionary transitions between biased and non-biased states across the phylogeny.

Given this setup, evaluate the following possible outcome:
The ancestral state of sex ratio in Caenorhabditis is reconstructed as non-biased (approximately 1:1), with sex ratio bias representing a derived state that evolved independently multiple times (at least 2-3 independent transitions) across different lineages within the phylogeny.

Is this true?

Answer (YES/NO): NO